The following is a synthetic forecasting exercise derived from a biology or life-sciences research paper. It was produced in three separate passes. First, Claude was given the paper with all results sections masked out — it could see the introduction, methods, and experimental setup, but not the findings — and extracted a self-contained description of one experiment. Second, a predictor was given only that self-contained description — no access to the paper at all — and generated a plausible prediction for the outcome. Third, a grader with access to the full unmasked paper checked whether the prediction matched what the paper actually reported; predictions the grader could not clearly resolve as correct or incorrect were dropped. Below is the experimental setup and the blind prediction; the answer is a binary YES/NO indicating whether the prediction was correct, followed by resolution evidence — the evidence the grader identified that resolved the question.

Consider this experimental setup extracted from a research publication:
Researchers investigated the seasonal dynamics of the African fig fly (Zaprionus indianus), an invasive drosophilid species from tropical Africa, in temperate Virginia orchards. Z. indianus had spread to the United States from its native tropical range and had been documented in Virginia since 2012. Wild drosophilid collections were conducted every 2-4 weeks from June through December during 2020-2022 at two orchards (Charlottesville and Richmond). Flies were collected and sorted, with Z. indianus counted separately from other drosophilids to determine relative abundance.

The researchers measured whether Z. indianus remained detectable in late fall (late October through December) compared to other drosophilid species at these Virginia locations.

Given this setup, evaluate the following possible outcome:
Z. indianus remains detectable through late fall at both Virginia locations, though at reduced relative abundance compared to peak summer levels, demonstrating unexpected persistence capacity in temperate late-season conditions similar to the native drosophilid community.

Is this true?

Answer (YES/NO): NO